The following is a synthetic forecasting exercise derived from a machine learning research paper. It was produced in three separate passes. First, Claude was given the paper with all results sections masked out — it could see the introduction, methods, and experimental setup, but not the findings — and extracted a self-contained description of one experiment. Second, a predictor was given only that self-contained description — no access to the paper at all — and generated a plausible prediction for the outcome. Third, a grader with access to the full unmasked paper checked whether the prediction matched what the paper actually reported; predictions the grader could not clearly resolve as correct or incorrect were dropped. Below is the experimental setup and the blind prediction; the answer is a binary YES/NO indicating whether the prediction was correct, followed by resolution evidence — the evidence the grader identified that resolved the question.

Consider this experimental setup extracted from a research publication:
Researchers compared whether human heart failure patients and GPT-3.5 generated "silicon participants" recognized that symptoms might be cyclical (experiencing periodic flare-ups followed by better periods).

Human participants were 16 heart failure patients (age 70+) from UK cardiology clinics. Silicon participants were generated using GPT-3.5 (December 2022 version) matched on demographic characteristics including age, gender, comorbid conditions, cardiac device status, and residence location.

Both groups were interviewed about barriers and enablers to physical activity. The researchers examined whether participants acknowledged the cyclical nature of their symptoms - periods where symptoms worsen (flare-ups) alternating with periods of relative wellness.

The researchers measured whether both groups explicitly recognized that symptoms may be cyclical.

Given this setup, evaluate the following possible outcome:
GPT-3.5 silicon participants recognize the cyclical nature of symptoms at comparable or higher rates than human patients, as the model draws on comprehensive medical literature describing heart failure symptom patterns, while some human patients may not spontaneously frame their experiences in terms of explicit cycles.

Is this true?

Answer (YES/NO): YES